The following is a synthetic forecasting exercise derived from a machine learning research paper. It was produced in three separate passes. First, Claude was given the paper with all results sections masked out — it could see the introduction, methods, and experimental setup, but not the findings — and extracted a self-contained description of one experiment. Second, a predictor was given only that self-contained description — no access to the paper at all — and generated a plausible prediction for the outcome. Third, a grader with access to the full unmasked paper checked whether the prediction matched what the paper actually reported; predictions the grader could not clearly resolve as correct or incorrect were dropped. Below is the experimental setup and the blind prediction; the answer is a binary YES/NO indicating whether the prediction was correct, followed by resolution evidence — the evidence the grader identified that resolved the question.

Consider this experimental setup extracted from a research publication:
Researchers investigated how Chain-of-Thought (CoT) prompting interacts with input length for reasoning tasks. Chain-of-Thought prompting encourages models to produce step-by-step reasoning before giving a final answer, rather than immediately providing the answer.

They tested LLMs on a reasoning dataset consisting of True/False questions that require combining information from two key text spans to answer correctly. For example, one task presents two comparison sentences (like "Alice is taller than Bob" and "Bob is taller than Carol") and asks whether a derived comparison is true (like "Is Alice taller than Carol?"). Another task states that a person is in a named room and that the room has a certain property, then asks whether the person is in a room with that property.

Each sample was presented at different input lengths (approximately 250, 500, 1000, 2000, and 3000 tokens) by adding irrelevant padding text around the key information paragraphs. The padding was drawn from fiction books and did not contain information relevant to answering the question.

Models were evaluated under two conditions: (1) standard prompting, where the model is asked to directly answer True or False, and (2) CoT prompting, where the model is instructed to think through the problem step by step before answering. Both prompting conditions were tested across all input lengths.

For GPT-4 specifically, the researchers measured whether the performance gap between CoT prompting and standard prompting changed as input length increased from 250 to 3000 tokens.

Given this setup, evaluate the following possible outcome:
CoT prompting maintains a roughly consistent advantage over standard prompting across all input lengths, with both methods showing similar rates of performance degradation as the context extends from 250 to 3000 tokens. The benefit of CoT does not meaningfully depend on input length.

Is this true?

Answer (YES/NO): NO